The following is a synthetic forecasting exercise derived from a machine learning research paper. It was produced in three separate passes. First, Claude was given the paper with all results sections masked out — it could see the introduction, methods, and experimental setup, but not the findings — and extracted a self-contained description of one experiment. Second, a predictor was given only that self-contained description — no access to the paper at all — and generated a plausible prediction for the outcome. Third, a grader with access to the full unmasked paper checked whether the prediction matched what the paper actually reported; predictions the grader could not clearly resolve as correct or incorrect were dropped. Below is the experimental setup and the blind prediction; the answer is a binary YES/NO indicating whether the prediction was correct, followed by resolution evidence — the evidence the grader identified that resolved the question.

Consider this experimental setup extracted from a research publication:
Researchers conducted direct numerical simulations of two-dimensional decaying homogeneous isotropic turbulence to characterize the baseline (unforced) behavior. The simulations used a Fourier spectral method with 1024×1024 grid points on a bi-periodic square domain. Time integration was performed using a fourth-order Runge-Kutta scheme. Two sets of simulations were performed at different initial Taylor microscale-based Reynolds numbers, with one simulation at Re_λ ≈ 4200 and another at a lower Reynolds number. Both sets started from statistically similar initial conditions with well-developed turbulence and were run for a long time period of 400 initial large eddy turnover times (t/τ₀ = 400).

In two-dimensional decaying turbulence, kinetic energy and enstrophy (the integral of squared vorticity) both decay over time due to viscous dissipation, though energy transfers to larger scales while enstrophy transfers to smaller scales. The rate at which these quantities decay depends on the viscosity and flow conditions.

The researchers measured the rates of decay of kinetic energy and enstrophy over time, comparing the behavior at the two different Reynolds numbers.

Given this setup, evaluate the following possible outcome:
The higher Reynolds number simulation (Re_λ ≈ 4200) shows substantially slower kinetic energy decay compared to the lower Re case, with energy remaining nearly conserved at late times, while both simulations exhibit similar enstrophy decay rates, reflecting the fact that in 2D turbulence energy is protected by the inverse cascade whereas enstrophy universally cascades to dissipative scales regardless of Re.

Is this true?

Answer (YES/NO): NO